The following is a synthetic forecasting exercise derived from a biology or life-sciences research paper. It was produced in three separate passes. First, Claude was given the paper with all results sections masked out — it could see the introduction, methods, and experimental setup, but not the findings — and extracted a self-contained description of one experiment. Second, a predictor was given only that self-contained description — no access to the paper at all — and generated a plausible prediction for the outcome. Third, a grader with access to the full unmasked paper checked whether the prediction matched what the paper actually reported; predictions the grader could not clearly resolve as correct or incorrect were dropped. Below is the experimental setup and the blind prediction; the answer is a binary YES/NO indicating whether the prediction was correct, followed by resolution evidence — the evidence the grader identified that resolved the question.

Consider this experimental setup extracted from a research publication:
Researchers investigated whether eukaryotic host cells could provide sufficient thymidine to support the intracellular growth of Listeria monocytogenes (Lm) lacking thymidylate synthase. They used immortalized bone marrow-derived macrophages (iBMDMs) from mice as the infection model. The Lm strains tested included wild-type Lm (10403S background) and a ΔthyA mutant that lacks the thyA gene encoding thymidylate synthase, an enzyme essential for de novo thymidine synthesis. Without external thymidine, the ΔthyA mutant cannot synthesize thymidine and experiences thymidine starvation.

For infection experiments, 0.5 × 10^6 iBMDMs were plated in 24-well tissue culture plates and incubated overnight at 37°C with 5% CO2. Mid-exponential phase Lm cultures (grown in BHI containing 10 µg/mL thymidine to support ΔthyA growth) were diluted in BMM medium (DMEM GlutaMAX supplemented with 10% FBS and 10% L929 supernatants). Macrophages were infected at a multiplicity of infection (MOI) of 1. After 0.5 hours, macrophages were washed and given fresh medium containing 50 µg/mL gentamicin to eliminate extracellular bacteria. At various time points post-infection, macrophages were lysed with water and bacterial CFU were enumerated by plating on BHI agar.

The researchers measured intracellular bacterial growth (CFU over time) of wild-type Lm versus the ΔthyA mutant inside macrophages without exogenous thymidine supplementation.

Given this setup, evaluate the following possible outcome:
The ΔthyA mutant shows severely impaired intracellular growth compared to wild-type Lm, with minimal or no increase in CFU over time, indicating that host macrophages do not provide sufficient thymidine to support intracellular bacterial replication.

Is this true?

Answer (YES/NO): YES